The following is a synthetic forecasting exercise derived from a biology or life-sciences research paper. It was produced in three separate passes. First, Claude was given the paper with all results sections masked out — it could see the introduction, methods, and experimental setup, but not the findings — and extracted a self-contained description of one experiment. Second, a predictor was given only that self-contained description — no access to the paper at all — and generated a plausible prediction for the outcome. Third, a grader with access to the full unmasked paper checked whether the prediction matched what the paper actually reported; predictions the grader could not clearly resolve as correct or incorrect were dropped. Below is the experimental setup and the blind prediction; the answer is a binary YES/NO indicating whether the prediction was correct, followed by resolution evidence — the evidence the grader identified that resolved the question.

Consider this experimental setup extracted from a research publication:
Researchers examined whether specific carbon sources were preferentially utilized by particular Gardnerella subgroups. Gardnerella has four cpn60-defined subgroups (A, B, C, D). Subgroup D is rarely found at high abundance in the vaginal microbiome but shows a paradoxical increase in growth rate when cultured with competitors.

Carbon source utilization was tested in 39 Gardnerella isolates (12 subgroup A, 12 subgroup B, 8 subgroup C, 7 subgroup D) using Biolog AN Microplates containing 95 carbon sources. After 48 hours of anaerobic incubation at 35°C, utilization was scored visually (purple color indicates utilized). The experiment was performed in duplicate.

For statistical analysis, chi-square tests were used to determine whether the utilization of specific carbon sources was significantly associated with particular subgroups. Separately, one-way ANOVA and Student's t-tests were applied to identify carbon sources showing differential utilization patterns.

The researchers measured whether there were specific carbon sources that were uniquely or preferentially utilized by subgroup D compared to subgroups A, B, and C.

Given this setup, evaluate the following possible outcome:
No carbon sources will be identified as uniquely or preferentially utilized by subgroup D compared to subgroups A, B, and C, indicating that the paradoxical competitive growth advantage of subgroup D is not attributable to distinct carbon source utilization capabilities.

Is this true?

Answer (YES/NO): NO